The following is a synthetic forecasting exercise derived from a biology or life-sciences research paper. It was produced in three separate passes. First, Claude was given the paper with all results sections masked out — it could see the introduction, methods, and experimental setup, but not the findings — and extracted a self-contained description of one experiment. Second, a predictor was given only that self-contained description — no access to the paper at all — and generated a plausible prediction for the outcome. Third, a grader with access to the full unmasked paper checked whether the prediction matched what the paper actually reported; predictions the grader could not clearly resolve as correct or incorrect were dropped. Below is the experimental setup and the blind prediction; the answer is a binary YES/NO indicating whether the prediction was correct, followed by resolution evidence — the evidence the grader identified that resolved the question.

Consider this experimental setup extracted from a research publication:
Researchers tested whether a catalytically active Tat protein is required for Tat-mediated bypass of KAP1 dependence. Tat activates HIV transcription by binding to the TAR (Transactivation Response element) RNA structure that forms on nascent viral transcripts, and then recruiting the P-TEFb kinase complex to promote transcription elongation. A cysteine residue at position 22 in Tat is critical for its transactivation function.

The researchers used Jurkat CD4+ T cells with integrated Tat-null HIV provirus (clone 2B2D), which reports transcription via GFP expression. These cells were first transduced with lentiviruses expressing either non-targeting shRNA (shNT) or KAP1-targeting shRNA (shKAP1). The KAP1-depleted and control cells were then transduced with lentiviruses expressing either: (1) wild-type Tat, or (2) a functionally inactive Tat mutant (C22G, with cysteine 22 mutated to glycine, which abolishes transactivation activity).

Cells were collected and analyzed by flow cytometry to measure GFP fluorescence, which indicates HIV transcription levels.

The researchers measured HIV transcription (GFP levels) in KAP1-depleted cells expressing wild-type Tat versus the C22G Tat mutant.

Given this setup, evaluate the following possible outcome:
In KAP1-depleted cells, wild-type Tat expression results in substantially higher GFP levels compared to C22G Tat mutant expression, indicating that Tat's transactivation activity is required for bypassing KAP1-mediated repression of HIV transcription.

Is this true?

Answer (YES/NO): YES